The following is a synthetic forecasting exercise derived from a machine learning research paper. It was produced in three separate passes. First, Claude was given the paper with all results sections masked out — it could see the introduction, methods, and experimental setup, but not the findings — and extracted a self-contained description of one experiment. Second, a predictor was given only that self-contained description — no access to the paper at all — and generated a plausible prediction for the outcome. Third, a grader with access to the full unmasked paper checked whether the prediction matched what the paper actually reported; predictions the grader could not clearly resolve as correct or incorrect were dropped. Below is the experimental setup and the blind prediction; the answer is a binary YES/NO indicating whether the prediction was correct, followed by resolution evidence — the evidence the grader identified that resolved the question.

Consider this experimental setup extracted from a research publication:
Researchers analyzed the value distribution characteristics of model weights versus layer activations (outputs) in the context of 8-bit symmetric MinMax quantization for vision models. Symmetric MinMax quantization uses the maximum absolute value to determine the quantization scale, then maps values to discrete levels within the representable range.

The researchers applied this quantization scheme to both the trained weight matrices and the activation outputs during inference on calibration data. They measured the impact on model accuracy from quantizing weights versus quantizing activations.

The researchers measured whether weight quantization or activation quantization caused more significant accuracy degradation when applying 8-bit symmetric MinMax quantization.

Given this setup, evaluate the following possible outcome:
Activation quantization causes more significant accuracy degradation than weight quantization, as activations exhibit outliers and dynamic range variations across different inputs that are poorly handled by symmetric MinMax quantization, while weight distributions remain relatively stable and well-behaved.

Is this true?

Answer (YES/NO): YES